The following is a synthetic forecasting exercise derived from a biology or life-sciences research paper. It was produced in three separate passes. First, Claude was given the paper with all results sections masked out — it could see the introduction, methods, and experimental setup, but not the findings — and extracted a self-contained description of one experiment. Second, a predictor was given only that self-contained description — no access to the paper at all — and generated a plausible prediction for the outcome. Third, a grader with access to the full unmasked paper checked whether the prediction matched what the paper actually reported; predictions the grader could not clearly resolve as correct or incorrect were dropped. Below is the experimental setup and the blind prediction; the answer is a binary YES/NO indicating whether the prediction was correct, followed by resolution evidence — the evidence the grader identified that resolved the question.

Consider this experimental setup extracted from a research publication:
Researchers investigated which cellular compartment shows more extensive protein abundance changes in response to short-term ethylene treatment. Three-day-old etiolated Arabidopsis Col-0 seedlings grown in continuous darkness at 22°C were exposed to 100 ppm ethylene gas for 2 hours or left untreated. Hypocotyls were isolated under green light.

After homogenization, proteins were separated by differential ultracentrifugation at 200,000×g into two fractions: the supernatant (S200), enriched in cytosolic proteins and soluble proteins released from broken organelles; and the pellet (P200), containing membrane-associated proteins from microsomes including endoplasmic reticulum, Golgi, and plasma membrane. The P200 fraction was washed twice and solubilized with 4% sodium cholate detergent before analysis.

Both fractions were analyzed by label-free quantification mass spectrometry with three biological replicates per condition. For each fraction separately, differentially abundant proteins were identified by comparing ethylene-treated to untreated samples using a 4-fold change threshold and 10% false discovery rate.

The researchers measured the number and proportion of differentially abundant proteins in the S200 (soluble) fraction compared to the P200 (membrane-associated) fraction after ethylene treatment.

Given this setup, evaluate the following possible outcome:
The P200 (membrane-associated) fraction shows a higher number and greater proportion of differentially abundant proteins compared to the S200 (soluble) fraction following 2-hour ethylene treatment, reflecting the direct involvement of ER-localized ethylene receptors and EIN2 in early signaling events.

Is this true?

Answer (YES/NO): NO